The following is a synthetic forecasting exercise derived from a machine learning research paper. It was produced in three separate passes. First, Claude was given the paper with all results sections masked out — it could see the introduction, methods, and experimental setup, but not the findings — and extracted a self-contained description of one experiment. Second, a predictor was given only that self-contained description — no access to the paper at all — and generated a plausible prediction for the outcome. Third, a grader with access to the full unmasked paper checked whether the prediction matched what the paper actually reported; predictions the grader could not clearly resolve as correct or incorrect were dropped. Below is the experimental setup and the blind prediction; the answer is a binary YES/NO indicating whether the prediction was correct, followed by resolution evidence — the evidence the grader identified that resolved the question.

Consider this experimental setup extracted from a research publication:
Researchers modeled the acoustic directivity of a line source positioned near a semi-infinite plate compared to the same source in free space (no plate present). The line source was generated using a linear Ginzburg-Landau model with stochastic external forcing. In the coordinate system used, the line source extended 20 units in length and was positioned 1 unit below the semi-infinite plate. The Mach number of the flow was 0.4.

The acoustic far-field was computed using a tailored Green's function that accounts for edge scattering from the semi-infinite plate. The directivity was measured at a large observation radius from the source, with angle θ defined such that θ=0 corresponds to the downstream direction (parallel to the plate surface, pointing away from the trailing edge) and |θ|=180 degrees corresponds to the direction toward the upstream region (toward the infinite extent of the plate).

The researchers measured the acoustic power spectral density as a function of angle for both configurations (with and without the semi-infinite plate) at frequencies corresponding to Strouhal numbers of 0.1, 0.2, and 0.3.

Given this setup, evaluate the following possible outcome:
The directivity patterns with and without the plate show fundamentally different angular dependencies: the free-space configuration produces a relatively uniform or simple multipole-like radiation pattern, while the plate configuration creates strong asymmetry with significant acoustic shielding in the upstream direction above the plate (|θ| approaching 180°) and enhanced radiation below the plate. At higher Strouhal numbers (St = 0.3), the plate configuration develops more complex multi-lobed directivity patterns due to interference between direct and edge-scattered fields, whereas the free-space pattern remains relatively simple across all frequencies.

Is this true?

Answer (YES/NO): NO